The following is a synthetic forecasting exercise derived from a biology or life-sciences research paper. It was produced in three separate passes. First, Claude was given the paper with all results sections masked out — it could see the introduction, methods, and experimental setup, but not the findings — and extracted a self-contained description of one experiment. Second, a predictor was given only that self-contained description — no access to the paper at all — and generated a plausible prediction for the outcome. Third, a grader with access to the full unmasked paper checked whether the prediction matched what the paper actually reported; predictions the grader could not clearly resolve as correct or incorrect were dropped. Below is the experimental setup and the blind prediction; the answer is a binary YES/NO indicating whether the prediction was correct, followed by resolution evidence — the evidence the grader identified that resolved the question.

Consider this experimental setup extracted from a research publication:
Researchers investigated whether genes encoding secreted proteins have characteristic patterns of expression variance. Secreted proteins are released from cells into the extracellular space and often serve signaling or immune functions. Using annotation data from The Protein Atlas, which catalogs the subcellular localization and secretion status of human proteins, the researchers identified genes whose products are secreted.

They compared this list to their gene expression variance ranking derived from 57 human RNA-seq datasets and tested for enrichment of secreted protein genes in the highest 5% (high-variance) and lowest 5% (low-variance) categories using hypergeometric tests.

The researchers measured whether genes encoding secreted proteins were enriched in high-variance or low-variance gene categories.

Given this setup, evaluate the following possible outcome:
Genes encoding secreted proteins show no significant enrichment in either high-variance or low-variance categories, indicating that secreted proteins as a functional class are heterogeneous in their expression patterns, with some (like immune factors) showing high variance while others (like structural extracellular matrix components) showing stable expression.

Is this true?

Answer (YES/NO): NO